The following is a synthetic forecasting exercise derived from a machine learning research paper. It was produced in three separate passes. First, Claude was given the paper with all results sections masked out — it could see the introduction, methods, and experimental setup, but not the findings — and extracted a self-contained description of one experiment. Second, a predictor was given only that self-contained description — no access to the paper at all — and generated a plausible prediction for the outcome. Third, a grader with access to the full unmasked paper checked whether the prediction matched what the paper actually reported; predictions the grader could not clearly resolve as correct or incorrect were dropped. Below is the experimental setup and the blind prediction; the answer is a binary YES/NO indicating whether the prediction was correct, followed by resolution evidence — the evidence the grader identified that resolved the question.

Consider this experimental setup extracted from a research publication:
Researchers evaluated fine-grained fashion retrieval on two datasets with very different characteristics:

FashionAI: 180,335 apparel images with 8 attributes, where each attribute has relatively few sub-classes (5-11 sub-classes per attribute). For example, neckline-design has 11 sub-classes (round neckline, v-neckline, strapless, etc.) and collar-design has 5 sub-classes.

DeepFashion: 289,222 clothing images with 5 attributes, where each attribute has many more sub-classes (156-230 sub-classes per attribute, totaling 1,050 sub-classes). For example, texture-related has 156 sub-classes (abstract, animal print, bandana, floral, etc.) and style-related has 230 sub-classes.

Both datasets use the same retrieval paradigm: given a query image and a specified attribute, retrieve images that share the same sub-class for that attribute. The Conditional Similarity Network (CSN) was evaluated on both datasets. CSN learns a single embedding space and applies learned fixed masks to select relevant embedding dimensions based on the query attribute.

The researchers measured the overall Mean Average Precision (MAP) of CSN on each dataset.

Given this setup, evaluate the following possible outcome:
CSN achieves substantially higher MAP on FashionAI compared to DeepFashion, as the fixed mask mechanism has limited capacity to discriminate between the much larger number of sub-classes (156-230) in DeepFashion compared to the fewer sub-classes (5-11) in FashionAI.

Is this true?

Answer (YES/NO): YES